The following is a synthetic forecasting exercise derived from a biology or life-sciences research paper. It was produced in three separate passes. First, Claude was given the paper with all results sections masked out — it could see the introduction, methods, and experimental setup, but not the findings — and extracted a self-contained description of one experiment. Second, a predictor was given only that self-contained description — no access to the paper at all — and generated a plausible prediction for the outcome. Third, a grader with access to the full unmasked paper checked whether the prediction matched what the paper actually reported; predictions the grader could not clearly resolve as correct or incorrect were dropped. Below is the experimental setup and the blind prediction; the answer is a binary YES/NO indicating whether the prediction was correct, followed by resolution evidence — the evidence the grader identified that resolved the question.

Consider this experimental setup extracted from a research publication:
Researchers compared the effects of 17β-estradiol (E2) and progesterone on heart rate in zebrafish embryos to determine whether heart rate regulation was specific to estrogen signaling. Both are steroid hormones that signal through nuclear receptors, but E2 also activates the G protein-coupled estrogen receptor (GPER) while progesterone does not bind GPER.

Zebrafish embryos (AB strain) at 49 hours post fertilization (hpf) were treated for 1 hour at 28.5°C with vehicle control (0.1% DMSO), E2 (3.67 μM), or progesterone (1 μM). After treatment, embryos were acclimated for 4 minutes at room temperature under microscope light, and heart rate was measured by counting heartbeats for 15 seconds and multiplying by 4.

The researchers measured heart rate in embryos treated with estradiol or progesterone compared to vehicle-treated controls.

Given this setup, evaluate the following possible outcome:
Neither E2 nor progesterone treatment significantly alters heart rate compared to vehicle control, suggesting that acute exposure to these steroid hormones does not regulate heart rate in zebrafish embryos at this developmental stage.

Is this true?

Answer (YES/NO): NO